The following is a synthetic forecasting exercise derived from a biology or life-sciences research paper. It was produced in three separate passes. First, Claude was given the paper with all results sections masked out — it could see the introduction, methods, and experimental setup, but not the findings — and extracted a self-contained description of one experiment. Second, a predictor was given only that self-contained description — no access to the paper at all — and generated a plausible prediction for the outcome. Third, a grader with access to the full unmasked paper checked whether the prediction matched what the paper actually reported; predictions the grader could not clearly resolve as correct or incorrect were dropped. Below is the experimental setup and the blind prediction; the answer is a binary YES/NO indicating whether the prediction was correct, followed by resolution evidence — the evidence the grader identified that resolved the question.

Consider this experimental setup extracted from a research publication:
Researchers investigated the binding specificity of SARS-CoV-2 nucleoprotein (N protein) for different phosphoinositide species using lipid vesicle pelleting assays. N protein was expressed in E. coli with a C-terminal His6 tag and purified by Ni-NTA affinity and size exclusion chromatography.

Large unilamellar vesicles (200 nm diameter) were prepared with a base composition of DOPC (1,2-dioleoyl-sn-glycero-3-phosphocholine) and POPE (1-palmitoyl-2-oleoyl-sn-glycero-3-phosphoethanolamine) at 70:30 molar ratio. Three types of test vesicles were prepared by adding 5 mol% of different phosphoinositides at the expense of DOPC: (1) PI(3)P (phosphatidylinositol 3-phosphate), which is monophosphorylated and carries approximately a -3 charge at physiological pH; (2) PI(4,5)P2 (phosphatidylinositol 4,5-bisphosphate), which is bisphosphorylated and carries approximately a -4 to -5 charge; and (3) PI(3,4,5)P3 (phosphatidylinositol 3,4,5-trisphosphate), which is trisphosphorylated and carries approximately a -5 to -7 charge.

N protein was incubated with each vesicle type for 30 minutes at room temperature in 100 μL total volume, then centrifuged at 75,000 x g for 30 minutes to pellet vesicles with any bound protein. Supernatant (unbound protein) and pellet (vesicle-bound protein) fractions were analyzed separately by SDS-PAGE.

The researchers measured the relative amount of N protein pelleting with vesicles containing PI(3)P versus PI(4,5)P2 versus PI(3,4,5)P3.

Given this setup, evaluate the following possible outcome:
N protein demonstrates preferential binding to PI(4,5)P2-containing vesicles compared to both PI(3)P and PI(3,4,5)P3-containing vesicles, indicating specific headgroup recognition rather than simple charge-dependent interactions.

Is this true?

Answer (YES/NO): NO